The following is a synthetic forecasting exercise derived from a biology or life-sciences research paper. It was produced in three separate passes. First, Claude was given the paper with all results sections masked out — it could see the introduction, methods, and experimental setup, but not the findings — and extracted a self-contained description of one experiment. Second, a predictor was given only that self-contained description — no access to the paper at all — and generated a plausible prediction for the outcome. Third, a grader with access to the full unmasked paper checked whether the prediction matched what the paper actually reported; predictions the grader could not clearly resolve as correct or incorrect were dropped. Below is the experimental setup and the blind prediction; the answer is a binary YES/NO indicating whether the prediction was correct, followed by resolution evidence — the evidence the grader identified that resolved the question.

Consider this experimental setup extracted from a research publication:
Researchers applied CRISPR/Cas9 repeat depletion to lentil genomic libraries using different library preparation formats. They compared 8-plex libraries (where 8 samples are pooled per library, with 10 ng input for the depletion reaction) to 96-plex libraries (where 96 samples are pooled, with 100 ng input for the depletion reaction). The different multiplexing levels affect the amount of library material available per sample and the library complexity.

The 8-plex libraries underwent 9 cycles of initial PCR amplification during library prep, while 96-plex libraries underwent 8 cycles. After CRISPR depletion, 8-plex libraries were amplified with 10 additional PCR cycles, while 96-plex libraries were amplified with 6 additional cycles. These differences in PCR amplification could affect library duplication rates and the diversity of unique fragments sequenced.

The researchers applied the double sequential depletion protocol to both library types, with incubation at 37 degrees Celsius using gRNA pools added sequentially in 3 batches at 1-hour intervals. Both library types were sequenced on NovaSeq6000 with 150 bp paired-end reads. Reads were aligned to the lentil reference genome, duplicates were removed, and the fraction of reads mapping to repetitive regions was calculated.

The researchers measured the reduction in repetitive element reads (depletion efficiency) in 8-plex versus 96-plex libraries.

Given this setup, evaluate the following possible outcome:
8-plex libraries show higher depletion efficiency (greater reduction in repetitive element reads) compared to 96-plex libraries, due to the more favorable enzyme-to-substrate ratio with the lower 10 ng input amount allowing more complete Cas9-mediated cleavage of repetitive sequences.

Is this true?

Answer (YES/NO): NO